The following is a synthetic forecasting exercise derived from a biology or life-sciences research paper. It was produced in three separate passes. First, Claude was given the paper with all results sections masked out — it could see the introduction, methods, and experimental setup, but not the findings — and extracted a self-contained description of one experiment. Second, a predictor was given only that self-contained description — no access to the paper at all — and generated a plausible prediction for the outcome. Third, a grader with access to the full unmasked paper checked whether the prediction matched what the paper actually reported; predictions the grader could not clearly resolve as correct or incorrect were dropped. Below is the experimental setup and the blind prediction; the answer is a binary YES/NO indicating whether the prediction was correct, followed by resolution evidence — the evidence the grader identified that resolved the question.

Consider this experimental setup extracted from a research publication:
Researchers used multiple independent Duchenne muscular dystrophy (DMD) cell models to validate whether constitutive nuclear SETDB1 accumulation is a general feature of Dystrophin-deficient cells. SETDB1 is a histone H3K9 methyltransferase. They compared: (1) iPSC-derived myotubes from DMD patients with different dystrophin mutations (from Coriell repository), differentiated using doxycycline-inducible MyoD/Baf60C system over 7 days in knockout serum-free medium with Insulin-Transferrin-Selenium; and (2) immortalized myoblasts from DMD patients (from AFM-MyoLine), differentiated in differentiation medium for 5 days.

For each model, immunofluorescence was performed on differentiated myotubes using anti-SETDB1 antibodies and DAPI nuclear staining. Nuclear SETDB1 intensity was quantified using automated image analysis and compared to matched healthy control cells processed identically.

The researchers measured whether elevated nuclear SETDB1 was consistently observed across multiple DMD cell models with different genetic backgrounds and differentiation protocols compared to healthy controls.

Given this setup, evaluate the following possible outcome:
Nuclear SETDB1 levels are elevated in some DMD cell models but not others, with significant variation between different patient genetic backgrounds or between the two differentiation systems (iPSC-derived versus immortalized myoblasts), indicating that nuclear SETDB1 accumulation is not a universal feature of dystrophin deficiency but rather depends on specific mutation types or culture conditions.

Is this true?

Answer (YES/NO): NO